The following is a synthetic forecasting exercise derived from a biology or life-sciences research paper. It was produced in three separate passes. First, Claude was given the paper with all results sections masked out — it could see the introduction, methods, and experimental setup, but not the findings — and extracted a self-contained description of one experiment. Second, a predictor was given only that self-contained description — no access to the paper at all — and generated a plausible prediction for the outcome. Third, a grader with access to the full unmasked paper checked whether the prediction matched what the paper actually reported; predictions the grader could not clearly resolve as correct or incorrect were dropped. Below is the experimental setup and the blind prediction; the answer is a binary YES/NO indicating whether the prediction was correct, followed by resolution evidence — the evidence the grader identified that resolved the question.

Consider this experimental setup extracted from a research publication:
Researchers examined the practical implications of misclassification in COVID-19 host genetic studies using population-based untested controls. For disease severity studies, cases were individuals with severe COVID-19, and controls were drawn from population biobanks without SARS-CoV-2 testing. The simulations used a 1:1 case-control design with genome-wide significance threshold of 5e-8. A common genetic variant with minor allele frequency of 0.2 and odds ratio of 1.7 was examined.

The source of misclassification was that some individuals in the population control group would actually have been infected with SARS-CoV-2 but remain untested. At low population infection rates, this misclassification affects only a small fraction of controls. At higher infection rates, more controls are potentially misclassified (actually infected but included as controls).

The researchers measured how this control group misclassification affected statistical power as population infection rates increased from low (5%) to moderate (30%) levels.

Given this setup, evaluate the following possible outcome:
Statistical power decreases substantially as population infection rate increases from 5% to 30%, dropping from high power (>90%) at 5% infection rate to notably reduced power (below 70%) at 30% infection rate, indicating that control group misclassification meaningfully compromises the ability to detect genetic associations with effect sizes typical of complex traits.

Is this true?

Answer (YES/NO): NO